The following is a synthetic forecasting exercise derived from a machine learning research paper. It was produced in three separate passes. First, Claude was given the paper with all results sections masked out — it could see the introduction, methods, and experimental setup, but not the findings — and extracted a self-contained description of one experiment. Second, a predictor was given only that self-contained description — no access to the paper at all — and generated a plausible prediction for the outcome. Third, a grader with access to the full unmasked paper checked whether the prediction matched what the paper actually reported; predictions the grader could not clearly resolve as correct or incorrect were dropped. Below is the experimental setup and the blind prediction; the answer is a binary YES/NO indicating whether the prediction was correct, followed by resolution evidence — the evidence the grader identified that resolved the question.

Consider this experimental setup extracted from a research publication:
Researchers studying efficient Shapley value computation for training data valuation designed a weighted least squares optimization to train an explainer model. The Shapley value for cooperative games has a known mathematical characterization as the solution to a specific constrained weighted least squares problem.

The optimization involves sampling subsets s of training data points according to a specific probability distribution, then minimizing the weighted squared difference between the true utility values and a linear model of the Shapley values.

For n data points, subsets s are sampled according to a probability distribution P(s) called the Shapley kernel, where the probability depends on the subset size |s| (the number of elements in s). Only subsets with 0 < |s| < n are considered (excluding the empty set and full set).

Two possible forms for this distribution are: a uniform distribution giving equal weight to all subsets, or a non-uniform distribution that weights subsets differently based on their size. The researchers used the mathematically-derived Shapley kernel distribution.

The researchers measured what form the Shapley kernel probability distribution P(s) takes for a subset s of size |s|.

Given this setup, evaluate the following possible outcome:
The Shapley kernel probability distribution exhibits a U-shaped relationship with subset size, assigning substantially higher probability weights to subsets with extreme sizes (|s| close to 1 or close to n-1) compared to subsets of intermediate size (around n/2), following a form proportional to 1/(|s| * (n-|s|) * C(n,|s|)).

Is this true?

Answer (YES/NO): YES